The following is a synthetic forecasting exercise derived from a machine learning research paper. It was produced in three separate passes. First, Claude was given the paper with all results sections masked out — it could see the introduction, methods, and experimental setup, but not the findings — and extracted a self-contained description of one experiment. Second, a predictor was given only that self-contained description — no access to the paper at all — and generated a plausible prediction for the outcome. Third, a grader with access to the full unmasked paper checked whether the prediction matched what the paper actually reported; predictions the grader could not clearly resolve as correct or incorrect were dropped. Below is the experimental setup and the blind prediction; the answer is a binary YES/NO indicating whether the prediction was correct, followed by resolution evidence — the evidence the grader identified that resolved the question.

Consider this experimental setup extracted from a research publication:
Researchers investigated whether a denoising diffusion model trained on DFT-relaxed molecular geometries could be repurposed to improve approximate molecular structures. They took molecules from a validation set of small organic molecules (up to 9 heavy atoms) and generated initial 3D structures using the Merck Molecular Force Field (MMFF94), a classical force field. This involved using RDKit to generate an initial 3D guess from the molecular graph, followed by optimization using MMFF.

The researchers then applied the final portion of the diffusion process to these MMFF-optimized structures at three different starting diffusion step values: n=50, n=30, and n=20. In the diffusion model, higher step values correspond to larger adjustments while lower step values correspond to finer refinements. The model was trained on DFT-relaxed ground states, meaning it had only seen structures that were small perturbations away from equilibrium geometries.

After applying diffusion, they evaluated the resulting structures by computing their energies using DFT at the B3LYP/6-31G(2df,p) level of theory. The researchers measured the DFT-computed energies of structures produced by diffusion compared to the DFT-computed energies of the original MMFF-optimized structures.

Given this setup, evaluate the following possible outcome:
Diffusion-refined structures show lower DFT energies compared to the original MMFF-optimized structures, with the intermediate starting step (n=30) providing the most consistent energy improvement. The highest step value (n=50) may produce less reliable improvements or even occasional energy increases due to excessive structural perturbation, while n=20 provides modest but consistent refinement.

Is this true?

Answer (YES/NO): NO